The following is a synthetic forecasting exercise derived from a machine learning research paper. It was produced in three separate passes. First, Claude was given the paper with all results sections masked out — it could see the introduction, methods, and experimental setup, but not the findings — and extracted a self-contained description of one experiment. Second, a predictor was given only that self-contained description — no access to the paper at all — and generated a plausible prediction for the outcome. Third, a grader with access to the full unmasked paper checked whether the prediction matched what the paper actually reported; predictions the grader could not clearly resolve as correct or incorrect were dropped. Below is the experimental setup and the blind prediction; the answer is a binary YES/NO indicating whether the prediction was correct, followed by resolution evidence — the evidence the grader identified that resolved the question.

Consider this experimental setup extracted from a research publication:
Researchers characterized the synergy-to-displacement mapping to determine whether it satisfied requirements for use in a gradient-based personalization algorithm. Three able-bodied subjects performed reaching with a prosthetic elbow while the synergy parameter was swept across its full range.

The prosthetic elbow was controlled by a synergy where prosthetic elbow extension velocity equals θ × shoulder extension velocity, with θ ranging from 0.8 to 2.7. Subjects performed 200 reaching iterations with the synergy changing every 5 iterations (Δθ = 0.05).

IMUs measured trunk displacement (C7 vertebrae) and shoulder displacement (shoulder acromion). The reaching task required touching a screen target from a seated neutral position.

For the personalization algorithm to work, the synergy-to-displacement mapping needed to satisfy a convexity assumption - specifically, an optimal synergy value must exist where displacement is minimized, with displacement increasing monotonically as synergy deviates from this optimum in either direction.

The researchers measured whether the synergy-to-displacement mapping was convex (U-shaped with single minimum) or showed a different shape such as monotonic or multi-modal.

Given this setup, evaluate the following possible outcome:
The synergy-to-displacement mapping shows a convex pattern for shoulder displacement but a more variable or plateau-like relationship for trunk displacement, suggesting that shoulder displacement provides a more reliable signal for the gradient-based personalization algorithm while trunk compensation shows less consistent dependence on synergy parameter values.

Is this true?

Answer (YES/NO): NO